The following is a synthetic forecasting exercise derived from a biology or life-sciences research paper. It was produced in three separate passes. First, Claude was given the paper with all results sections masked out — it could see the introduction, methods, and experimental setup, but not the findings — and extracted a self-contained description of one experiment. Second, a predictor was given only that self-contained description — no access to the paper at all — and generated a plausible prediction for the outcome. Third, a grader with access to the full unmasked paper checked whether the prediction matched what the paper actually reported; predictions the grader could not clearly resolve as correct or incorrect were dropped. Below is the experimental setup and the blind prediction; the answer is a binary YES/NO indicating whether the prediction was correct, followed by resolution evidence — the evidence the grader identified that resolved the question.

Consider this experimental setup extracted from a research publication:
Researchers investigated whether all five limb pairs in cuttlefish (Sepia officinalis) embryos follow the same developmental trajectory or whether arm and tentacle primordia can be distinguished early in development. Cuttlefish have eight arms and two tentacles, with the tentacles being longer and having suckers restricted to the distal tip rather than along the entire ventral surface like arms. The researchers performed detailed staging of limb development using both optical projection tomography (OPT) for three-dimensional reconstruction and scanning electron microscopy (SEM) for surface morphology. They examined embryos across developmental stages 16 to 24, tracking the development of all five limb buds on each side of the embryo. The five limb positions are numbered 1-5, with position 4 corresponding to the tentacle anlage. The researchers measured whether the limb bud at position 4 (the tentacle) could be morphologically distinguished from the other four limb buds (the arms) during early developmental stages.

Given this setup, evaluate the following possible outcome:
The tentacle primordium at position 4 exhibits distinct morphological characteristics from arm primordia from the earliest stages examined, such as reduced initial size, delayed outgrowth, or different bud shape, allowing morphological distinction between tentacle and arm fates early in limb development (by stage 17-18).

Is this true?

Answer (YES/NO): NO